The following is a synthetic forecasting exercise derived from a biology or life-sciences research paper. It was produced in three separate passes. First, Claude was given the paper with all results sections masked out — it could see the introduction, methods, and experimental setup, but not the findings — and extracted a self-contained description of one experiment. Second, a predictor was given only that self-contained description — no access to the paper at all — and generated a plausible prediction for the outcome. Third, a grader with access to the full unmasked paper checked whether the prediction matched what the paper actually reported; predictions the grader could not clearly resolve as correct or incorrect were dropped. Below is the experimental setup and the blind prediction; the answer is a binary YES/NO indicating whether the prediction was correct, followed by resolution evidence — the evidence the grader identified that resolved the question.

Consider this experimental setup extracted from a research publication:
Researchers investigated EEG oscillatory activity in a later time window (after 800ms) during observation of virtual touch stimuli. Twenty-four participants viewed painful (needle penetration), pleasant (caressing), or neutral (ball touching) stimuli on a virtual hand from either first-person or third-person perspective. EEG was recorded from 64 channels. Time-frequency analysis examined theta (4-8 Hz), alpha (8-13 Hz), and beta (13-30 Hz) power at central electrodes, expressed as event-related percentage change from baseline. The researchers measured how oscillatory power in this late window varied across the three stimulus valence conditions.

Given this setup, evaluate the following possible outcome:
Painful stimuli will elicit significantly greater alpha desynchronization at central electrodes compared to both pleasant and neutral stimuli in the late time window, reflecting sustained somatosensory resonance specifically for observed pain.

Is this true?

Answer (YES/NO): NO